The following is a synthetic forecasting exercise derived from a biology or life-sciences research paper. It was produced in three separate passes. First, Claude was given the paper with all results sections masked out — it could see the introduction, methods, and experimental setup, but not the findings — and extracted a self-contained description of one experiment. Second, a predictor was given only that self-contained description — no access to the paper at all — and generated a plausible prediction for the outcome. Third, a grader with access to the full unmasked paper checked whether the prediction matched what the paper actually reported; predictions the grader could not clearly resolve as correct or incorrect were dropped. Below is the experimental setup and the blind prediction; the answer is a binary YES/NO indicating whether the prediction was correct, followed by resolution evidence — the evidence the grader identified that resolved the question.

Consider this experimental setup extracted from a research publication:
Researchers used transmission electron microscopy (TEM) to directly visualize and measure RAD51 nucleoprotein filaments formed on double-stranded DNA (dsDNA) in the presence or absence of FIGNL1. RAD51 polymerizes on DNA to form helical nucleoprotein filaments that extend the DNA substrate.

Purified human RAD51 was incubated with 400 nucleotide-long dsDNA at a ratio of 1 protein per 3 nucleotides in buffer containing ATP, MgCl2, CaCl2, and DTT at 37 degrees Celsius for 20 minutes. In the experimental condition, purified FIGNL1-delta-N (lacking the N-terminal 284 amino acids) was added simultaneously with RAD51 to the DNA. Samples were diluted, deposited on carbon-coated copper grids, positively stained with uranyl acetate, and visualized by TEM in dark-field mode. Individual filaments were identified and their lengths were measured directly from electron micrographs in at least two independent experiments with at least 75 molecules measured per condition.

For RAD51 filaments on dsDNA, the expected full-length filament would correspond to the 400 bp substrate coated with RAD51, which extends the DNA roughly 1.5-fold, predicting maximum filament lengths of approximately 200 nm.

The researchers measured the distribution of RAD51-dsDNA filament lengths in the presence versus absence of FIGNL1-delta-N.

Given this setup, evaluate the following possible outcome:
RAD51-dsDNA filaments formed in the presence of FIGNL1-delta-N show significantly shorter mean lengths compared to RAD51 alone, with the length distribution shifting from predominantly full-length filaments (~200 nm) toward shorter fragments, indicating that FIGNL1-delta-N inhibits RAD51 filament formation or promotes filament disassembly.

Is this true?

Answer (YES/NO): YES